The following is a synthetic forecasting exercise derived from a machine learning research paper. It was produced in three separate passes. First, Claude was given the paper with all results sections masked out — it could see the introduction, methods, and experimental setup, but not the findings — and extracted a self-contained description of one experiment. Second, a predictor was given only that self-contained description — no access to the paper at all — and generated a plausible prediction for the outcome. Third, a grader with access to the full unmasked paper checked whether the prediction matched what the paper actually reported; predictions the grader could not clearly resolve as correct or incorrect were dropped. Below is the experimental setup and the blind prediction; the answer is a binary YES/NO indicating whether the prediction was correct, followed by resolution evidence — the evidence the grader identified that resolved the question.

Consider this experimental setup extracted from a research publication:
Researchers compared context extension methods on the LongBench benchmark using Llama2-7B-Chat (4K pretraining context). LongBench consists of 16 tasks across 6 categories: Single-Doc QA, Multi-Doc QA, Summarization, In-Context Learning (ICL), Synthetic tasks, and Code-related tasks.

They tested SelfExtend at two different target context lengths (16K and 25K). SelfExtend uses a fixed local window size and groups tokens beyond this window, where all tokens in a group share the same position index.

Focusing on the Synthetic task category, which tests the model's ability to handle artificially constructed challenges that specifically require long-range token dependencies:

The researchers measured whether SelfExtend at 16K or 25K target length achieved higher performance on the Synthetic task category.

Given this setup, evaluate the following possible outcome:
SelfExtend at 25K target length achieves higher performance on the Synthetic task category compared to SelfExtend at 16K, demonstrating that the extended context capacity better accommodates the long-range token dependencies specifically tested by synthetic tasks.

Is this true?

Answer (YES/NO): NO